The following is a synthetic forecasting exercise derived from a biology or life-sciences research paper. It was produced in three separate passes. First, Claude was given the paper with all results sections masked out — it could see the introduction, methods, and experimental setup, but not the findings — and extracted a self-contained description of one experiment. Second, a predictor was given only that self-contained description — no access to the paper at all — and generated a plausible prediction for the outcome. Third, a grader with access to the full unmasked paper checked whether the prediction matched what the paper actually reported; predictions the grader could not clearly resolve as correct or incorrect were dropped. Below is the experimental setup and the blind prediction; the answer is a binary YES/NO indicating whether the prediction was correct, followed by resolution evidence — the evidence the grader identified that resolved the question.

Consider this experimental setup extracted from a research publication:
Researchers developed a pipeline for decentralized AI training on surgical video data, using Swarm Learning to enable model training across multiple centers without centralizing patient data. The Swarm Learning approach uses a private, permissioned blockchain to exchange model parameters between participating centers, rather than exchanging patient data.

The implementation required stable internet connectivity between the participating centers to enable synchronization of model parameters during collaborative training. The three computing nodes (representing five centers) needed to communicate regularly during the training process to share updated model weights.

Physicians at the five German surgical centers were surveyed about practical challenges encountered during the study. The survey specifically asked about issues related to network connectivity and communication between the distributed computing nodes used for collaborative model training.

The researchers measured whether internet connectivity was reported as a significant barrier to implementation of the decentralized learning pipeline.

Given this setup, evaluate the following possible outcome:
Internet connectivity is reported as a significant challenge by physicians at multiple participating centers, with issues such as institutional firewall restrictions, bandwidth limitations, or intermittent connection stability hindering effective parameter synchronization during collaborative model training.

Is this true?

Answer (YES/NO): NO